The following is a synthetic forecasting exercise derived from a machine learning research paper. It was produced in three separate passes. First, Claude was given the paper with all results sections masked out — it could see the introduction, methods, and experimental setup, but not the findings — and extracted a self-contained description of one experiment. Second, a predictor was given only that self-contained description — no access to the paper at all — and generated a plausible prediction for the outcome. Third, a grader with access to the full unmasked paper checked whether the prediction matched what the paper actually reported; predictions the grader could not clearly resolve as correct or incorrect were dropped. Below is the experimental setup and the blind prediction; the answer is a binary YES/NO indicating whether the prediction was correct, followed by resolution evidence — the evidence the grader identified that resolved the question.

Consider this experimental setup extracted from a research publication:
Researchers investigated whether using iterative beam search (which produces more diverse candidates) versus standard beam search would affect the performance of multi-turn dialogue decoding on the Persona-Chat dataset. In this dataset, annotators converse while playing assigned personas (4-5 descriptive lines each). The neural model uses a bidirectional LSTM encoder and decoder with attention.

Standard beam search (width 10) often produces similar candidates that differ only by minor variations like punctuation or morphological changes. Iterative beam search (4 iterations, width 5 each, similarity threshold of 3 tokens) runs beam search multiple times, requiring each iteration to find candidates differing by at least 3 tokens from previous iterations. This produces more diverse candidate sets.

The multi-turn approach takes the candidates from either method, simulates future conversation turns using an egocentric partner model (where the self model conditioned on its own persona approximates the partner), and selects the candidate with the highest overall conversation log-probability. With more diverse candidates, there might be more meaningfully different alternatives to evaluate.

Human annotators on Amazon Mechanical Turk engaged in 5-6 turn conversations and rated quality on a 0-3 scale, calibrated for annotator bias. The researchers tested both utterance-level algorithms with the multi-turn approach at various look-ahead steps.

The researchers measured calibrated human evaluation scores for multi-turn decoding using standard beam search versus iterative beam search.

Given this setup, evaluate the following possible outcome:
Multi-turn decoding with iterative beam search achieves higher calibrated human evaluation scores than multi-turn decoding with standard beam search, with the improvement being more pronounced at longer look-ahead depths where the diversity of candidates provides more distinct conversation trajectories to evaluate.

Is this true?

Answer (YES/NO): NO